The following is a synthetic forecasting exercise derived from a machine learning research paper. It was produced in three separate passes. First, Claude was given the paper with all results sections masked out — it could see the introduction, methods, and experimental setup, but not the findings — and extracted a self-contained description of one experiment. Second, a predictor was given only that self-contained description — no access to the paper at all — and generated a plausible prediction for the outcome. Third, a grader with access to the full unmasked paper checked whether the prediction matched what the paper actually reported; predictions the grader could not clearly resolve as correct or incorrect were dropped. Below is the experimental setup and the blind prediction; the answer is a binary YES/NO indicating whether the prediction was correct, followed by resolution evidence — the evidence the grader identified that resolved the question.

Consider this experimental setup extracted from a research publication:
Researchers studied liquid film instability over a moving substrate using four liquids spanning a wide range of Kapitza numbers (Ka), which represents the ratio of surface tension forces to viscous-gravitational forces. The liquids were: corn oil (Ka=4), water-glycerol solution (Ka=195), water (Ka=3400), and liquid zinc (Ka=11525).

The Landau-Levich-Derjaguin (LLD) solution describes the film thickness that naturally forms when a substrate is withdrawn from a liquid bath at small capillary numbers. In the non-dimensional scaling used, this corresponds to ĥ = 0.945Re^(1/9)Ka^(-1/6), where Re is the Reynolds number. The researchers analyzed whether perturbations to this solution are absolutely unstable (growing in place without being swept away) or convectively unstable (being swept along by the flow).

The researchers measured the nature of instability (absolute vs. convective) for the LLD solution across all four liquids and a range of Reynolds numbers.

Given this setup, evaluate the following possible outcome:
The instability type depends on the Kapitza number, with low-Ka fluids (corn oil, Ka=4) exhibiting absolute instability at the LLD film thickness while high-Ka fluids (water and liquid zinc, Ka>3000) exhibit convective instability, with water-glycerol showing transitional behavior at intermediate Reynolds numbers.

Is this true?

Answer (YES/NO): NO